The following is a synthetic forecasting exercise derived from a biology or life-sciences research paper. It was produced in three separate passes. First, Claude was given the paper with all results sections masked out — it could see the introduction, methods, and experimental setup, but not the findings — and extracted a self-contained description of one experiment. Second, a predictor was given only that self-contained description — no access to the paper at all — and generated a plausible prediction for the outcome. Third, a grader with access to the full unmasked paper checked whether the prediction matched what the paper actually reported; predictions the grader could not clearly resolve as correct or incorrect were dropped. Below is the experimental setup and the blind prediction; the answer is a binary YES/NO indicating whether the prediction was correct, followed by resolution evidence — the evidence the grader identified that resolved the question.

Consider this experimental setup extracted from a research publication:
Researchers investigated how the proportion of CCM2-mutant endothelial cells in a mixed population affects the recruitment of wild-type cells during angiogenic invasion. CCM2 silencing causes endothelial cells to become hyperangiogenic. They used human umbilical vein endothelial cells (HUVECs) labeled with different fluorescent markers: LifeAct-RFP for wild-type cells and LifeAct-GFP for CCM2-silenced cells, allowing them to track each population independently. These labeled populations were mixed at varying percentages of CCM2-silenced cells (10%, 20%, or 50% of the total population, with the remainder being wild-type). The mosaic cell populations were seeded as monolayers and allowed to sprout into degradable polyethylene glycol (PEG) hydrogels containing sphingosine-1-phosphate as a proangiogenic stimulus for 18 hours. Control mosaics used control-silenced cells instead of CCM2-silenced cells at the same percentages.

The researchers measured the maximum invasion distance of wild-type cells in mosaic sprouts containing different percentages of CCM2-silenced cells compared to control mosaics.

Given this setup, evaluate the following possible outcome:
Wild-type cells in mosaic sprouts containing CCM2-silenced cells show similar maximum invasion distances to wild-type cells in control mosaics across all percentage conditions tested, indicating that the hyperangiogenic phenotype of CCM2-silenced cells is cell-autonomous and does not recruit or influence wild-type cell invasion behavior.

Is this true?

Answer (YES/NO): NO